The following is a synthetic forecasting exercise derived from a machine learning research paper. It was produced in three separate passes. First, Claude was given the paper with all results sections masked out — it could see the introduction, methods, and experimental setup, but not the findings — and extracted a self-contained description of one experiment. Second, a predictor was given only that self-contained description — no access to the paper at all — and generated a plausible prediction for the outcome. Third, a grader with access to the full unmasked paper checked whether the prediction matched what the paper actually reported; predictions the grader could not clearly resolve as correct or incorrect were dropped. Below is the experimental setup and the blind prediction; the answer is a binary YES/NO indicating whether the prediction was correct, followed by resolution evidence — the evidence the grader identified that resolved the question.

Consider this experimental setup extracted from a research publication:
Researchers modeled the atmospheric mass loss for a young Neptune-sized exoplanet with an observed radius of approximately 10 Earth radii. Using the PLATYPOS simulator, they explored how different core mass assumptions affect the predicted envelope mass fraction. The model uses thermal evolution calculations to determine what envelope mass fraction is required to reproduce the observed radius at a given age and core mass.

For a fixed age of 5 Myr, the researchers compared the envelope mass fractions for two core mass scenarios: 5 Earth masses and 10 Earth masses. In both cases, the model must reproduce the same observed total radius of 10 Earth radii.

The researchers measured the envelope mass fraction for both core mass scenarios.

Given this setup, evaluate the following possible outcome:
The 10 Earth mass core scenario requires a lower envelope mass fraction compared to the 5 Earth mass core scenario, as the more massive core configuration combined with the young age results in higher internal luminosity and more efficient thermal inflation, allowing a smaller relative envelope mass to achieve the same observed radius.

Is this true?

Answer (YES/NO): NO